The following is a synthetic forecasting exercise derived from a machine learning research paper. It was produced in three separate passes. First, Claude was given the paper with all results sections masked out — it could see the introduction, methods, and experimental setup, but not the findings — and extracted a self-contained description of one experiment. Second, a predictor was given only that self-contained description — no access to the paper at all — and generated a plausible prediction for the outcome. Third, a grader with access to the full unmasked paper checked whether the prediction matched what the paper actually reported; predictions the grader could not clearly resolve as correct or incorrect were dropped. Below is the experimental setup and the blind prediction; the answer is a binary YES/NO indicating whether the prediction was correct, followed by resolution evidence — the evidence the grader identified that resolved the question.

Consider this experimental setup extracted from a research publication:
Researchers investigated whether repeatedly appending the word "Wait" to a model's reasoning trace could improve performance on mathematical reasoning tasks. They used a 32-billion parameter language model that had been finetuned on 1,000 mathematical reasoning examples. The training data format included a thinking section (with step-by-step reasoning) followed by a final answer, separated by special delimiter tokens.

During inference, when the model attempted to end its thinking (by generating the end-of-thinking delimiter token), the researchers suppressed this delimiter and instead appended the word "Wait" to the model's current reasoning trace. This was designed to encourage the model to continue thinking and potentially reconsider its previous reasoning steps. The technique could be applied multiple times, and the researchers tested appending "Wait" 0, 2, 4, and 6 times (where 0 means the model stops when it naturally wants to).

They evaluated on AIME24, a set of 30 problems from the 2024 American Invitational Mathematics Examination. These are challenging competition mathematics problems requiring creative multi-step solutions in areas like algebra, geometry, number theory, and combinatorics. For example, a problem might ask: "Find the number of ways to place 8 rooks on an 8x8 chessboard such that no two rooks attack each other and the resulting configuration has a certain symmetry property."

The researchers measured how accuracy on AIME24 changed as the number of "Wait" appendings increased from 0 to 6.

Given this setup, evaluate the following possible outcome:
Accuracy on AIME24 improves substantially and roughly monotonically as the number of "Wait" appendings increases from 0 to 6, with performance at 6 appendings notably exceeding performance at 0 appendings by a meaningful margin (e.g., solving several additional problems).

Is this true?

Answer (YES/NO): NO